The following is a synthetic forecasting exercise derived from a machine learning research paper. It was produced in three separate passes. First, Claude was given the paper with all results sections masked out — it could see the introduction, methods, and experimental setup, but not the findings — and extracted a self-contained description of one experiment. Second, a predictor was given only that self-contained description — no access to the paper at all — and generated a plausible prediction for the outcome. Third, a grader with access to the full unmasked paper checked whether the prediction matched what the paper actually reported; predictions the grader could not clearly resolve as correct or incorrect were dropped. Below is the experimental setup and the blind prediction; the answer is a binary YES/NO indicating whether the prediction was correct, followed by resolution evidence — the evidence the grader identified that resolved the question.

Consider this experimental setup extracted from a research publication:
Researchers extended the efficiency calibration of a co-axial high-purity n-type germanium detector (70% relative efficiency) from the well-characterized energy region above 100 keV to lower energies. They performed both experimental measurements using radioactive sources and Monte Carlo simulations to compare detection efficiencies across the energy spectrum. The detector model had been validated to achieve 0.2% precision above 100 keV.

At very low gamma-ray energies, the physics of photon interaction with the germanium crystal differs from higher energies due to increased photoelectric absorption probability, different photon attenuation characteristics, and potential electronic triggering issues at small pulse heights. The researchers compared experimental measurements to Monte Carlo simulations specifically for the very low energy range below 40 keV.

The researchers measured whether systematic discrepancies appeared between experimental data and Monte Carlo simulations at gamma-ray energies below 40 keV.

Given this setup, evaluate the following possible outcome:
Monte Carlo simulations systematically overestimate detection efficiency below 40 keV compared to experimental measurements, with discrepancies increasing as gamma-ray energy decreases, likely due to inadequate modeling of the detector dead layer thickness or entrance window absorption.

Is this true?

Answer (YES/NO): NO